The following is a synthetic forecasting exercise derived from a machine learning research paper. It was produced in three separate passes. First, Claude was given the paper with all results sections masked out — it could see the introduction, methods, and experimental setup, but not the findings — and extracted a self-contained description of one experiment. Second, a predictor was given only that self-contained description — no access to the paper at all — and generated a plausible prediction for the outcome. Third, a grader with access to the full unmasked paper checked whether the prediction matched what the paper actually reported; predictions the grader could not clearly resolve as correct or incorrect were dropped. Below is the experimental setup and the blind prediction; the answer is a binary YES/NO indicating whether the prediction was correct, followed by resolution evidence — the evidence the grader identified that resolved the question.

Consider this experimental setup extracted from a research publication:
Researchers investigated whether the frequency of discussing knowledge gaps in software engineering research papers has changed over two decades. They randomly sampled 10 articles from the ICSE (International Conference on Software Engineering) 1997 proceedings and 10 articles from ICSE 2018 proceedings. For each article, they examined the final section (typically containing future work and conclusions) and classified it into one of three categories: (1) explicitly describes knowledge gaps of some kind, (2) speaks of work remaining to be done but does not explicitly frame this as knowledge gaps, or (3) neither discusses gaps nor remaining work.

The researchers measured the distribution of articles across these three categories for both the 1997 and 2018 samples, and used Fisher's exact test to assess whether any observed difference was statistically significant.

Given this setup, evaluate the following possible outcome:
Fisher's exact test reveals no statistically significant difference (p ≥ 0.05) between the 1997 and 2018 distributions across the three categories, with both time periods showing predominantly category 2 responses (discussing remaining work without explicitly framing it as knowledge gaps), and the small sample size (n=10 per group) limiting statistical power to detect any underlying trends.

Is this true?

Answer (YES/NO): NO